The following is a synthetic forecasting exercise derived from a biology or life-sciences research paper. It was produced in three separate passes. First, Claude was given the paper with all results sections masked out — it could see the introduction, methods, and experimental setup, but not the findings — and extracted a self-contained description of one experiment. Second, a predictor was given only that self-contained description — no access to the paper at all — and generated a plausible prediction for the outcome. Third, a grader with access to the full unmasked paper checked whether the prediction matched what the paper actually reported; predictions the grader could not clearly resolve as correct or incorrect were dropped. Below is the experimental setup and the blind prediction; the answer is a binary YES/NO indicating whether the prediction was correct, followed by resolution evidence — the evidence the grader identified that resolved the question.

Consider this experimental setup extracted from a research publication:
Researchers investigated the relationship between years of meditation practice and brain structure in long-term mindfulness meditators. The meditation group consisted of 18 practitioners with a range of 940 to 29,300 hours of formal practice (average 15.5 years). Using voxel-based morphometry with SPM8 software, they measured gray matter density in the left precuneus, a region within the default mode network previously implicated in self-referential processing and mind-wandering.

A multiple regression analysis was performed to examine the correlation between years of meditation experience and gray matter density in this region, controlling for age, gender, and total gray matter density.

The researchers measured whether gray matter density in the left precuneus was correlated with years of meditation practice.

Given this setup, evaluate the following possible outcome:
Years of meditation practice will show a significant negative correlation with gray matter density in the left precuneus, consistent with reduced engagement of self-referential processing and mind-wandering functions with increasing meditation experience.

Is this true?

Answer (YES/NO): YES